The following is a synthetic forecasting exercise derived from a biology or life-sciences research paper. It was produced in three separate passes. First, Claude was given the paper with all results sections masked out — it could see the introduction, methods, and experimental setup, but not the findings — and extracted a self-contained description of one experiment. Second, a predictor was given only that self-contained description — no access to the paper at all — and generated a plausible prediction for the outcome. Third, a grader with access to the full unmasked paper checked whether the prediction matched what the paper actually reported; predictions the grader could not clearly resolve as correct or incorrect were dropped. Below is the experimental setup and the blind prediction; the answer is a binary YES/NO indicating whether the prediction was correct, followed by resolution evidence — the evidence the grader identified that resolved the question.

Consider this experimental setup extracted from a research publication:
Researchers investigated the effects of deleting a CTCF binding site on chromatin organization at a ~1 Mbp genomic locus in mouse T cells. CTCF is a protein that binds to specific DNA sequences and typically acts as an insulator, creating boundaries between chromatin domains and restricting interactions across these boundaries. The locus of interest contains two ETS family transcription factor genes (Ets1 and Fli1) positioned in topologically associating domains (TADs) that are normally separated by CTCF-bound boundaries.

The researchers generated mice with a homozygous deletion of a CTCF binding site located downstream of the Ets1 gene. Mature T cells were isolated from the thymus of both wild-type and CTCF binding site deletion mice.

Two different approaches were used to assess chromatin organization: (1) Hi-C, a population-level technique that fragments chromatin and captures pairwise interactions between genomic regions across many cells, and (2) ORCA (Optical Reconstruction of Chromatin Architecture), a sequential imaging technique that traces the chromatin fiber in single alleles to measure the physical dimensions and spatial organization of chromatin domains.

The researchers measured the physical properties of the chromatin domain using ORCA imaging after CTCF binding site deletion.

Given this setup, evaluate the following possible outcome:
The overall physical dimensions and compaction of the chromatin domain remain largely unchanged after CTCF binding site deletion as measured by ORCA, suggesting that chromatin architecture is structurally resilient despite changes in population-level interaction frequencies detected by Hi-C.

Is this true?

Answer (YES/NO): NO